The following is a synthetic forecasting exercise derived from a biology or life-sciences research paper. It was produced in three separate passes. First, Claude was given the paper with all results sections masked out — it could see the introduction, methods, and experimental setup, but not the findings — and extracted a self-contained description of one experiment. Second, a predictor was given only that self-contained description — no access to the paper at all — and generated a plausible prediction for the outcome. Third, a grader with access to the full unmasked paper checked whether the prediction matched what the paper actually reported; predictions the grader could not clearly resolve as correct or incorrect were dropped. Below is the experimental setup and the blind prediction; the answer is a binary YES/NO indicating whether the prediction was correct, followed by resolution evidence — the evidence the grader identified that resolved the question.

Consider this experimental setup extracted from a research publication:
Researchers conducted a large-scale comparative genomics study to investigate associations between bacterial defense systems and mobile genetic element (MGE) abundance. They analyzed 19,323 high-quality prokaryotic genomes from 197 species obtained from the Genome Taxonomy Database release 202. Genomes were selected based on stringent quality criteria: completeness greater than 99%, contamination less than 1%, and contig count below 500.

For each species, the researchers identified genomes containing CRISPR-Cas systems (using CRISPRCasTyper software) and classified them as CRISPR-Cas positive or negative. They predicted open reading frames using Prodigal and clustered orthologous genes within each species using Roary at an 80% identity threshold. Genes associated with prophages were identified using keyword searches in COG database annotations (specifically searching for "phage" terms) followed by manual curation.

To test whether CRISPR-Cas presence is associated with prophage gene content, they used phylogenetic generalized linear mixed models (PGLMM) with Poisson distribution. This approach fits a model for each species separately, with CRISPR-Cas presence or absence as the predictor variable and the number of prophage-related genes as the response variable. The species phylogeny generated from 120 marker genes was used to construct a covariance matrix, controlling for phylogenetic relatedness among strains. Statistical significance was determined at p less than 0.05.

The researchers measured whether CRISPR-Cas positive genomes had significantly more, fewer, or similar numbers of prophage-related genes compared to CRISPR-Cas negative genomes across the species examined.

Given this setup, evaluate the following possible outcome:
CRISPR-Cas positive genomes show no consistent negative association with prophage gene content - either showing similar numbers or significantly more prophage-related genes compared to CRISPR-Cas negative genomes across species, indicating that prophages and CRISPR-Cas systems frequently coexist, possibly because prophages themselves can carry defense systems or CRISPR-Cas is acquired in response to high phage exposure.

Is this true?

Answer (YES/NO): NO